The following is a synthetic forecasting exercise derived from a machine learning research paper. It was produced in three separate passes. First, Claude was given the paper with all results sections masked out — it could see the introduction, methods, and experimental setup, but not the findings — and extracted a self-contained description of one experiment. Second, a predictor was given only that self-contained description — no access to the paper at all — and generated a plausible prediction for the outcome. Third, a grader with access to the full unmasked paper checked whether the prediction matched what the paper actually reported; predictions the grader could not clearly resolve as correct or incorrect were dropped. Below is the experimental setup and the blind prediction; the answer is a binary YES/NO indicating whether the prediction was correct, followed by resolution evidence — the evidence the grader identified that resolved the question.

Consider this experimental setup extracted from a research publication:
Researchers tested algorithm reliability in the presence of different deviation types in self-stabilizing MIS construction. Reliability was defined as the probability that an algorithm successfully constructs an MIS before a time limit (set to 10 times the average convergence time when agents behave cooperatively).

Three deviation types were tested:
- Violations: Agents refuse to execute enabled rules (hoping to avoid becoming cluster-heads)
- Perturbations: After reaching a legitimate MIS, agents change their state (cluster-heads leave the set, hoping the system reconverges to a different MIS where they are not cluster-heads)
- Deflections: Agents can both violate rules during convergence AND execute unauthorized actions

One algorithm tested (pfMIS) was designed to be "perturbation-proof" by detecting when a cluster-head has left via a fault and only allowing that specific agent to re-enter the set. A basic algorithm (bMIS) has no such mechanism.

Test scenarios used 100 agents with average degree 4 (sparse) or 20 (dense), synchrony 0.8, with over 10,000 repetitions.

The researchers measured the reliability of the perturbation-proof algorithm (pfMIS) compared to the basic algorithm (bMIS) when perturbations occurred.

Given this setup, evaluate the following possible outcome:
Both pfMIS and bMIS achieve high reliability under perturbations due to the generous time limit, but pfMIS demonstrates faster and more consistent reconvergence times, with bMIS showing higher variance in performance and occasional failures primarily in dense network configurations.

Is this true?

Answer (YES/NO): NO